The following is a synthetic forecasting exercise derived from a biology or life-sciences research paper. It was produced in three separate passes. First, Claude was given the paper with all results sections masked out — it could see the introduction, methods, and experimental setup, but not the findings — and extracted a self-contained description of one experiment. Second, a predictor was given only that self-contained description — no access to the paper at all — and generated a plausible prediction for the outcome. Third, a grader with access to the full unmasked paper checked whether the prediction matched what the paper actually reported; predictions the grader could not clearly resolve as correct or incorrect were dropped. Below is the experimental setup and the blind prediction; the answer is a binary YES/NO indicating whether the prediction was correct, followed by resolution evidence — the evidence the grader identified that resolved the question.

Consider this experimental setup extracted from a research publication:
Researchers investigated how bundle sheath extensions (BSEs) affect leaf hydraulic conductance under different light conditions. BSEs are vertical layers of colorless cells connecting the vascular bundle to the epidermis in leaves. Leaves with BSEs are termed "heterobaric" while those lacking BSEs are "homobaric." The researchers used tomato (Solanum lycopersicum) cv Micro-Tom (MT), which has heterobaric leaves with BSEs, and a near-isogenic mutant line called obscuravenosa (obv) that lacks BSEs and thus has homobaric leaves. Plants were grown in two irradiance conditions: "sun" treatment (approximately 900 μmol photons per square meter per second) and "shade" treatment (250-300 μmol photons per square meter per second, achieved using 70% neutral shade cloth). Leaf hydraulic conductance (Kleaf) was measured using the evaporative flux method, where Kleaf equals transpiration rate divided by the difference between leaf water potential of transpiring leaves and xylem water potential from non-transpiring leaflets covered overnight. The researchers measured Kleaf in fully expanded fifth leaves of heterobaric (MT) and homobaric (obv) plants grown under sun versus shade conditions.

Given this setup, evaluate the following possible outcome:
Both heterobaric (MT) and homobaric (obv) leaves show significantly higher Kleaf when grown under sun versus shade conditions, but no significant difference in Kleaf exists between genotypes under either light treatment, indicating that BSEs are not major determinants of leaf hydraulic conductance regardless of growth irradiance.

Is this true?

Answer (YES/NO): NO